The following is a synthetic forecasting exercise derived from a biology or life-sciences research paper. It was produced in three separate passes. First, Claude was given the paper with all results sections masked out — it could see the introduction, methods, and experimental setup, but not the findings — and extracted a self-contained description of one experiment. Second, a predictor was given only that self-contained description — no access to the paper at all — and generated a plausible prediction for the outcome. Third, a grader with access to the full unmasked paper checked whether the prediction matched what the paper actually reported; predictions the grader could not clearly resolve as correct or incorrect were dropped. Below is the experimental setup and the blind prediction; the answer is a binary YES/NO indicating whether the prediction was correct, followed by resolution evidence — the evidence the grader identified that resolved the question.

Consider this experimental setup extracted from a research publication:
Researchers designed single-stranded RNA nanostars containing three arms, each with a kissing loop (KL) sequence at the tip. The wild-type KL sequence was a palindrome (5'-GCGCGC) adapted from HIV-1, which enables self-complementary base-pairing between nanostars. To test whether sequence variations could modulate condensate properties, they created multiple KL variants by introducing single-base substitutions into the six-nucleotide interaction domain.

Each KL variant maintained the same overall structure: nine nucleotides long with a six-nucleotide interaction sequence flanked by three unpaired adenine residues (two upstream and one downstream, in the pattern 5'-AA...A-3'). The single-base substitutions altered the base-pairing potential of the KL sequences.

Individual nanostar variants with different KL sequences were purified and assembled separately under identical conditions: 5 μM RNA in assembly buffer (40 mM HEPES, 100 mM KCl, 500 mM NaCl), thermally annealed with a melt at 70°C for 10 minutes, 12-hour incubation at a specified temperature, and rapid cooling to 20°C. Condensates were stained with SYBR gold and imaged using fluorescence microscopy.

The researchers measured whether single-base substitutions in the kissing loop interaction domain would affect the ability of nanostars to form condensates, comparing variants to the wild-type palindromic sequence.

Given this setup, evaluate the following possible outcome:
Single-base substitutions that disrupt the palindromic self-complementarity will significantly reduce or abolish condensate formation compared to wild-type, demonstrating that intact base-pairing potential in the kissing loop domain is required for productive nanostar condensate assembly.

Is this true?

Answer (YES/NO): NO